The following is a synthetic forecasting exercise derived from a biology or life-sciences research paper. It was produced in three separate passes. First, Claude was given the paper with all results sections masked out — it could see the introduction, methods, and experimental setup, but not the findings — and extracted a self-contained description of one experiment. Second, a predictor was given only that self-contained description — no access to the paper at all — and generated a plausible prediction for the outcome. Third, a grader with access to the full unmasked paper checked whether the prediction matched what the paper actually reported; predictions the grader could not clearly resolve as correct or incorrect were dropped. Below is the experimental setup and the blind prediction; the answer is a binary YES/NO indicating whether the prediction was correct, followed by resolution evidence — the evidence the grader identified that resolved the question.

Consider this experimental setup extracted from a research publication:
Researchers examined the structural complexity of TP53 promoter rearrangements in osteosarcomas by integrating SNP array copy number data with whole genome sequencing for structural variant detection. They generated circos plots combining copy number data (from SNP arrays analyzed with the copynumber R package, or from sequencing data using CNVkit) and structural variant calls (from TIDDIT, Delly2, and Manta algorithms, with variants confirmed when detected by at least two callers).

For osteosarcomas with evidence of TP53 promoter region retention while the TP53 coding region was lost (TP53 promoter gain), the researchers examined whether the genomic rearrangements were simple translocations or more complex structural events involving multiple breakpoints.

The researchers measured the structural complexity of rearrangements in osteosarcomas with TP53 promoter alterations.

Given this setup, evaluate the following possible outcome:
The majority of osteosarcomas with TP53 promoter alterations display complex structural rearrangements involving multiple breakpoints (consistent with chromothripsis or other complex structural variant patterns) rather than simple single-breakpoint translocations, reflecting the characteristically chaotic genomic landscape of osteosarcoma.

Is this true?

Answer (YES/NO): NO